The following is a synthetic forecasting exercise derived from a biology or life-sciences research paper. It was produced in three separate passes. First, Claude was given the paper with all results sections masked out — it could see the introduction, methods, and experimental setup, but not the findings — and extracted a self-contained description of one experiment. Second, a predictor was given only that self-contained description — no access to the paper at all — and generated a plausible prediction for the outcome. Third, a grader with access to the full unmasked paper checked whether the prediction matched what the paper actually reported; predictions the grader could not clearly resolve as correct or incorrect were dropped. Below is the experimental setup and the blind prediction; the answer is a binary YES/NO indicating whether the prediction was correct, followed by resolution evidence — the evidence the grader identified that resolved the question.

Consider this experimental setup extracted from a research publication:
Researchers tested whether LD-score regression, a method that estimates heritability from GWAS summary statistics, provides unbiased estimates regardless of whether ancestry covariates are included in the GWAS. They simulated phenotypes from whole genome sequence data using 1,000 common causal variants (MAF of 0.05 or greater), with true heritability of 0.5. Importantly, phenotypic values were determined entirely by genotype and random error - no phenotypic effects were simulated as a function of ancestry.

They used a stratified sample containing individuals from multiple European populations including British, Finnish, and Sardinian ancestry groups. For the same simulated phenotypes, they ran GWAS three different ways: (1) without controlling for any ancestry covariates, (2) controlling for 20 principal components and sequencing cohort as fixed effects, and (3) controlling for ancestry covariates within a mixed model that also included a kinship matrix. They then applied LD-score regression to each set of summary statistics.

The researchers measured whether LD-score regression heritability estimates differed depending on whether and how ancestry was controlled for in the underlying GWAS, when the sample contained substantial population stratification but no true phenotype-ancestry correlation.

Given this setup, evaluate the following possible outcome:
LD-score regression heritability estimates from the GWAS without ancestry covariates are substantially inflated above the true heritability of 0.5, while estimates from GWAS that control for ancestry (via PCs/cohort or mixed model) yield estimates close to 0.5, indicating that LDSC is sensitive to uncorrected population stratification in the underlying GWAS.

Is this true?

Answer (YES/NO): YES